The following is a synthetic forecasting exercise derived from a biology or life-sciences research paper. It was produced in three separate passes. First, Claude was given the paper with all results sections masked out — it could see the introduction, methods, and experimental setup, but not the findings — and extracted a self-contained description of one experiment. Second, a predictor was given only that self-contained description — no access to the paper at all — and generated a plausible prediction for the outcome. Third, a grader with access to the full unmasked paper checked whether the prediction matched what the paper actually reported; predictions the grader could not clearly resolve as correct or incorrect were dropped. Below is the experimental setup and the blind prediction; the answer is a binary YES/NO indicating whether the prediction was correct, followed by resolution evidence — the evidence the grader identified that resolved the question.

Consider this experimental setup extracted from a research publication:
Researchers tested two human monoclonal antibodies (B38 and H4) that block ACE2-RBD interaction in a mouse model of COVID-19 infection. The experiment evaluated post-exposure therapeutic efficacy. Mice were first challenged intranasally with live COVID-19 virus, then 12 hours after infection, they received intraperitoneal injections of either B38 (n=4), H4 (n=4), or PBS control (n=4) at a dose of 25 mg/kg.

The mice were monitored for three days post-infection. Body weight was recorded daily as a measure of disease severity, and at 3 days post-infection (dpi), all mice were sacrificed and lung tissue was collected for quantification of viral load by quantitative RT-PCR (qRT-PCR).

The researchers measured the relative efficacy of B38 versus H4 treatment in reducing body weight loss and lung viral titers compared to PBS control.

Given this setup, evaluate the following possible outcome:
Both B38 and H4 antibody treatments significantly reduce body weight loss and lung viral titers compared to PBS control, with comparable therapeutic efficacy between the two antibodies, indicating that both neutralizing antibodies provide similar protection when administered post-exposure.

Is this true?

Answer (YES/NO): NO